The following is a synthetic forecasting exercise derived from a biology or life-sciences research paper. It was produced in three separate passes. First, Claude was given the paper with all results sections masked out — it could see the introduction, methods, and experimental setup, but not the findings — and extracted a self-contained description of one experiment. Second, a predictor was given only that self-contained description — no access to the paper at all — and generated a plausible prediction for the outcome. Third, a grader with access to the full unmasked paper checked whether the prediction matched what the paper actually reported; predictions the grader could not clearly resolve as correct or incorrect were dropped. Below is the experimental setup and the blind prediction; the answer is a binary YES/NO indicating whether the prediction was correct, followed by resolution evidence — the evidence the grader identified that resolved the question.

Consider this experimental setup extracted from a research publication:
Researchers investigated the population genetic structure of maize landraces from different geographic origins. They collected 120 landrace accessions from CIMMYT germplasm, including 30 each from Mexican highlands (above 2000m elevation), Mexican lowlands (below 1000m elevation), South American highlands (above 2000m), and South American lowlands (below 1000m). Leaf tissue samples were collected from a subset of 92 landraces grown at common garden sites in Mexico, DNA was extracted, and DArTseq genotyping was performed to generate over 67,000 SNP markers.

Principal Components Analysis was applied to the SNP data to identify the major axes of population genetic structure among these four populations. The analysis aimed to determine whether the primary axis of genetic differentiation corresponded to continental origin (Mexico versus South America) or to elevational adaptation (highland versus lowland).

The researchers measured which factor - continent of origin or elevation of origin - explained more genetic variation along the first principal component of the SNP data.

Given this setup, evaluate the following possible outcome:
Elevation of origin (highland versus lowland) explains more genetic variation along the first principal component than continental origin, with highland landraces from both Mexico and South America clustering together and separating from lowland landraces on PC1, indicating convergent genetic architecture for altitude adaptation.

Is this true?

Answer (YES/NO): NO